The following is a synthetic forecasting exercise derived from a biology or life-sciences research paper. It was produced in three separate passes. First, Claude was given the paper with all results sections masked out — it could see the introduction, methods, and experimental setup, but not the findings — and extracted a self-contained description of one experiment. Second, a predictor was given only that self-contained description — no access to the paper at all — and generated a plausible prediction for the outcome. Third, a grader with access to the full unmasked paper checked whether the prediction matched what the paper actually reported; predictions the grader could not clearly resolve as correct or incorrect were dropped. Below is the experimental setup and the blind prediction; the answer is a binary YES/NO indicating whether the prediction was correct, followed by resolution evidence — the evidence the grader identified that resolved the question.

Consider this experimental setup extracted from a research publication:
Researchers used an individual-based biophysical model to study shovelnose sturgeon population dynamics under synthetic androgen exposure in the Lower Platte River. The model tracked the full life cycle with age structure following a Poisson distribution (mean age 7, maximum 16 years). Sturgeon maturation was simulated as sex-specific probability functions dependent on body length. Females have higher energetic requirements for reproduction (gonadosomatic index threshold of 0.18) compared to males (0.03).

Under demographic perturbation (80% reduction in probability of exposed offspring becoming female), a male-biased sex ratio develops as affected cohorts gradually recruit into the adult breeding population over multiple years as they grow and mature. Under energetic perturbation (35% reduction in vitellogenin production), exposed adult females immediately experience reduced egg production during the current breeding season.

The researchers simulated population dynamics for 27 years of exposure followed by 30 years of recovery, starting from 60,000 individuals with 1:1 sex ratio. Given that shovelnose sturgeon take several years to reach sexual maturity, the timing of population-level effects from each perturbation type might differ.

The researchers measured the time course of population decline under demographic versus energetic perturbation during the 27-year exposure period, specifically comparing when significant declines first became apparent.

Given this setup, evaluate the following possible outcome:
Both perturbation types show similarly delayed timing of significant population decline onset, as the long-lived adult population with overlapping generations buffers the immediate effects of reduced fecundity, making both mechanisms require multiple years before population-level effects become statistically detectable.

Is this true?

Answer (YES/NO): NO